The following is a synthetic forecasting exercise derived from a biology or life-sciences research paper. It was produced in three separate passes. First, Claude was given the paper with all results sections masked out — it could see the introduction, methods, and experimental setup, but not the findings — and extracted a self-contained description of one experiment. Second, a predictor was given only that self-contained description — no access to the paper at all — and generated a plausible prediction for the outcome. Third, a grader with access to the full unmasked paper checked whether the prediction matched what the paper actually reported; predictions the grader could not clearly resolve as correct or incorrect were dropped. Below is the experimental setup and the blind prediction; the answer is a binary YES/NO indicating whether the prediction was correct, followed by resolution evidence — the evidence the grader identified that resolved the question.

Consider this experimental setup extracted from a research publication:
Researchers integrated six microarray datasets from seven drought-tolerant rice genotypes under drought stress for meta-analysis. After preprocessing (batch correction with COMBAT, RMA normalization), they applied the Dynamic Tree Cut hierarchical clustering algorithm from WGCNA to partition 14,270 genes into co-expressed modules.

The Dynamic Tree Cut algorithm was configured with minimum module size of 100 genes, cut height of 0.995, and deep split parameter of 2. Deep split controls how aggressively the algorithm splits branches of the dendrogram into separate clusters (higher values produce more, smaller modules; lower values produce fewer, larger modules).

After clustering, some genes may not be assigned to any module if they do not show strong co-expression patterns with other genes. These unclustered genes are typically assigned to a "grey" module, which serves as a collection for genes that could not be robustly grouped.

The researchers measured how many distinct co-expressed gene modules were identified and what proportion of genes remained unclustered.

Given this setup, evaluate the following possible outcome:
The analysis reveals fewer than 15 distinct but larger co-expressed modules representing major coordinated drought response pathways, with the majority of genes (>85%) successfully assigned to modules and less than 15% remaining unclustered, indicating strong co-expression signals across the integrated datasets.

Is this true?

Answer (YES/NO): YES